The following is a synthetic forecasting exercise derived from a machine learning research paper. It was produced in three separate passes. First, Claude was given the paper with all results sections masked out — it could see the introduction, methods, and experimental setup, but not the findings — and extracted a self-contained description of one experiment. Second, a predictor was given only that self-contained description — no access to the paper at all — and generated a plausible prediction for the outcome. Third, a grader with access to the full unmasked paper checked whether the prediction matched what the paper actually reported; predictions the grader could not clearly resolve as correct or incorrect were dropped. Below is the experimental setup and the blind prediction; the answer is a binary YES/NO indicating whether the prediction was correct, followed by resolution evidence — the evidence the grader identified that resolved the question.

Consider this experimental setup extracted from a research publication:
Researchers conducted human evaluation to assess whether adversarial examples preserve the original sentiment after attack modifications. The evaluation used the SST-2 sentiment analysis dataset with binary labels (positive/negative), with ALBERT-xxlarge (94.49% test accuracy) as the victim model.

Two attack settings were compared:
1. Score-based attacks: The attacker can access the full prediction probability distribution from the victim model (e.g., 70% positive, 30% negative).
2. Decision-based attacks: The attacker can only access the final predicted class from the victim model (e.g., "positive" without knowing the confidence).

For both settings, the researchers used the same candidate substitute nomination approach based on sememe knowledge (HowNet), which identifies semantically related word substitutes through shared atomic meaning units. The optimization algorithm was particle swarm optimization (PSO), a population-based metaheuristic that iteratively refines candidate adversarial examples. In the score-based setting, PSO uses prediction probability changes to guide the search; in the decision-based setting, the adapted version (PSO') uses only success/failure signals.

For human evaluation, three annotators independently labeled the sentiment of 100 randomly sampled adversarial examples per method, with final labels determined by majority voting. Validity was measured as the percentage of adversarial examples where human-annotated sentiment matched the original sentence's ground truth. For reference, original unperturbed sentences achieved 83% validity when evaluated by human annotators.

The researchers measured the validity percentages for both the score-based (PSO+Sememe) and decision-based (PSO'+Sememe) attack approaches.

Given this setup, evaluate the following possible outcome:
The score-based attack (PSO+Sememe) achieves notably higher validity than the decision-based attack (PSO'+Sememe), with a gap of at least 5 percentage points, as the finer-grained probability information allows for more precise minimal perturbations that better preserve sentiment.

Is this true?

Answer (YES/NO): YES